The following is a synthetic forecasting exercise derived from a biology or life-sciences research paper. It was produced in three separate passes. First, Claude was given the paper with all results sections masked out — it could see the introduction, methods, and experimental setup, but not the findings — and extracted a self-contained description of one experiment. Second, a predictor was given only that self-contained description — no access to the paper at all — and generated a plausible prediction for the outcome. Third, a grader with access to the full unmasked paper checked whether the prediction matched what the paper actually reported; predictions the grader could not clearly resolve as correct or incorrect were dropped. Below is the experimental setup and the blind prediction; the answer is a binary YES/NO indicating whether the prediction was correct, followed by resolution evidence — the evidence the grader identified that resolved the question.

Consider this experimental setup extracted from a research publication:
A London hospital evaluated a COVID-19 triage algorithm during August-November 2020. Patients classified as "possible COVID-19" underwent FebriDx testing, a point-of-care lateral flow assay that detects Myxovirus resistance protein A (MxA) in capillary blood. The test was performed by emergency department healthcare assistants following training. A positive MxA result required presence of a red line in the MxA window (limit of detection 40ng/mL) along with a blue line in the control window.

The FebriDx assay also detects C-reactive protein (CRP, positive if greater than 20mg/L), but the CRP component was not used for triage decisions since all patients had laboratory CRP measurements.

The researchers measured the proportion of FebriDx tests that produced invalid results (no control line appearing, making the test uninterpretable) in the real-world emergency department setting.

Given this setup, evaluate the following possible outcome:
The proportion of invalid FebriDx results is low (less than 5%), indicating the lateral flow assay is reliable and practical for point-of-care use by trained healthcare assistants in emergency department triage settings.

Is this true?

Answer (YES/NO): YES